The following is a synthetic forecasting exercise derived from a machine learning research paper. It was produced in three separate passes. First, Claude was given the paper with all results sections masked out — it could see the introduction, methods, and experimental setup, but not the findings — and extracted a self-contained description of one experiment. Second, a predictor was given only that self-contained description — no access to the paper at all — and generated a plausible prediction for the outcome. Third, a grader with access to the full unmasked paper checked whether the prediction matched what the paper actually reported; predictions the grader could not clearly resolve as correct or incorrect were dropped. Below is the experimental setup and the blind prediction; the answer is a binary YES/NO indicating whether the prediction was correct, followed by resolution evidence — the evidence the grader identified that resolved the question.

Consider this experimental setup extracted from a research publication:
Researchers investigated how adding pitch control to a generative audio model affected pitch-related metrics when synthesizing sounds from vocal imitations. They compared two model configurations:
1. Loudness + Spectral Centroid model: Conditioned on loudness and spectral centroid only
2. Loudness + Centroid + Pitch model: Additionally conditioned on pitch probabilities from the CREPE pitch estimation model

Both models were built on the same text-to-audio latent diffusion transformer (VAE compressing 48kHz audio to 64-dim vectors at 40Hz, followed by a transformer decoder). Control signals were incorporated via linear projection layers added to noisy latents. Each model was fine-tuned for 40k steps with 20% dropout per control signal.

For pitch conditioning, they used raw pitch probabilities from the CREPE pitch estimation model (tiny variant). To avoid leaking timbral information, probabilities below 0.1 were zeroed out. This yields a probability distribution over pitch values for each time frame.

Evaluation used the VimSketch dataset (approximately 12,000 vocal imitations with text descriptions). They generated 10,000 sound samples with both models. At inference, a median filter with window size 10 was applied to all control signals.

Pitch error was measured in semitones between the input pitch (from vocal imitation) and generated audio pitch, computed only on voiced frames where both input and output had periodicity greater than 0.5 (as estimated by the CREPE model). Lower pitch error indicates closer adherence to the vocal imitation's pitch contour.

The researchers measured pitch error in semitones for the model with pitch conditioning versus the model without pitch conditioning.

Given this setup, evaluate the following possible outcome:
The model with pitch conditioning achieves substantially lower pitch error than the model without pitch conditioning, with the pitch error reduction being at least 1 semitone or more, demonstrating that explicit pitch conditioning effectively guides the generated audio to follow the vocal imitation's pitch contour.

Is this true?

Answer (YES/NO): YES